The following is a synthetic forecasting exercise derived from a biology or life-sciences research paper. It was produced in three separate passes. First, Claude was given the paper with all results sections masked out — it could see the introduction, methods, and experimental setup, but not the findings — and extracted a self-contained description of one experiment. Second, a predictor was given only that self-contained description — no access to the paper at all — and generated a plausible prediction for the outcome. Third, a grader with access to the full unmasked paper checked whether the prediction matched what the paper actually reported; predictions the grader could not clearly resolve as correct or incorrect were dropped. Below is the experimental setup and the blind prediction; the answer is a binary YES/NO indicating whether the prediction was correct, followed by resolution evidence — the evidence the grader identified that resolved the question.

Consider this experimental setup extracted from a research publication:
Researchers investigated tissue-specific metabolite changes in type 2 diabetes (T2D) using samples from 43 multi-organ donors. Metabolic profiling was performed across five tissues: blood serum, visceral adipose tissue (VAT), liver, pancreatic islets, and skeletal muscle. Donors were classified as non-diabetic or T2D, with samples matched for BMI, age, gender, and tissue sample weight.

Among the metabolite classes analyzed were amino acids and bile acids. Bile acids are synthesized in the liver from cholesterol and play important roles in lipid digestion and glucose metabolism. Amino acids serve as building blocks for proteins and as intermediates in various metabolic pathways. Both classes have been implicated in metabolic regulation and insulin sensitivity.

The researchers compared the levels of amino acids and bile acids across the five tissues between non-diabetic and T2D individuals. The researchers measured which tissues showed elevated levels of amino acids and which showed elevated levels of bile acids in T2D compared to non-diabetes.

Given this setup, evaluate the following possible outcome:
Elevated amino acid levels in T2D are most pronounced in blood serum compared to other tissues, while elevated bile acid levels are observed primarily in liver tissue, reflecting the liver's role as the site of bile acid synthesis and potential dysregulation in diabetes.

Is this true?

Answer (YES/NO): NO